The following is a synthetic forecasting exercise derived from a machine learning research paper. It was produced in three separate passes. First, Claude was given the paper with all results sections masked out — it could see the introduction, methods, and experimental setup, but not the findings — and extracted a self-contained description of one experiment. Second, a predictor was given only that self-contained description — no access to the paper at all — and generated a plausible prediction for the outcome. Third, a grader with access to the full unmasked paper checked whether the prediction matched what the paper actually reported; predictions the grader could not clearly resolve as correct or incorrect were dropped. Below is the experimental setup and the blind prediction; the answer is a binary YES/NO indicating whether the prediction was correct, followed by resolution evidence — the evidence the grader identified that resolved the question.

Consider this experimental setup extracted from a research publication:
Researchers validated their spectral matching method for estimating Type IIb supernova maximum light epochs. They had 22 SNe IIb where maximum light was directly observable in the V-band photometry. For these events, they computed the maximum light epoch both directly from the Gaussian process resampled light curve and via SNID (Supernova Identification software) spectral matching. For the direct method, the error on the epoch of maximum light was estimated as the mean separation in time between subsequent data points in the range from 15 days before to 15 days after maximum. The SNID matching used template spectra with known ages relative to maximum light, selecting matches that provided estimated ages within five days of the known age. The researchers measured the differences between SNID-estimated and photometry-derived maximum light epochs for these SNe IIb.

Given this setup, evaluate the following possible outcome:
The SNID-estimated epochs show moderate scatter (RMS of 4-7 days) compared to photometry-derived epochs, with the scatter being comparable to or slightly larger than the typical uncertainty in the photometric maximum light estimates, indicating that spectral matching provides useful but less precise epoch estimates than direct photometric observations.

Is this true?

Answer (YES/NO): NO